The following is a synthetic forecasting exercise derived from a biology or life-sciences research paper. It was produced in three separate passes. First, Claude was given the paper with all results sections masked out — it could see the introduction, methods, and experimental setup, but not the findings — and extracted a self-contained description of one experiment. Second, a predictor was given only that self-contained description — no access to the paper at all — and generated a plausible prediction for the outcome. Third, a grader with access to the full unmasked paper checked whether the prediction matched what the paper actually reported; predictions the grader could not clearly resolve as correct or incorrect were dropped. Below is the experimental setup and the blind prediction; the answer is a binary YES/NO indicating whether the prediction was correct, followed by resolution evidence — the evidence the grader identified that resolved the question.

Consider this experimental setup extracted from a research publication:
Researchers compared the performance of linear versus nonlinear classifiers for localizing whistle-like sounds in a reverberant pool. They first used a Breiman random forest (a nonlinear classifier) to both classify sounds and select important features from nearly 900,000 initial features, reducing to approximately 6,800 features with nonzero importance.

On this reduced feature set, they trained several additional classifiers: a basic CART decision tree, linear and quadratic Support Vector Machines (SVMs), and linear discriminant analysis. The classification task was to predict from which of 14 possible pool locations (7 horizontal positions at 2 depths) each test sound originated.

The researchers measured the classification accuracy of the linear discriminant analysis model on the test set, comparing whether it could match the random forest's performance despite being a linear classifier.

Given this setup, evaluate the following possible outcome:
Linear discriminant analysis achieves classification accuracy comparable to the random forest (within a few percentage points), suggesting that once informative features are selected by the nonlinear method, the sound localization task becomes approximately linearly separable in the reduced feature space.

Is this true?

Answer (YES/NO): YES